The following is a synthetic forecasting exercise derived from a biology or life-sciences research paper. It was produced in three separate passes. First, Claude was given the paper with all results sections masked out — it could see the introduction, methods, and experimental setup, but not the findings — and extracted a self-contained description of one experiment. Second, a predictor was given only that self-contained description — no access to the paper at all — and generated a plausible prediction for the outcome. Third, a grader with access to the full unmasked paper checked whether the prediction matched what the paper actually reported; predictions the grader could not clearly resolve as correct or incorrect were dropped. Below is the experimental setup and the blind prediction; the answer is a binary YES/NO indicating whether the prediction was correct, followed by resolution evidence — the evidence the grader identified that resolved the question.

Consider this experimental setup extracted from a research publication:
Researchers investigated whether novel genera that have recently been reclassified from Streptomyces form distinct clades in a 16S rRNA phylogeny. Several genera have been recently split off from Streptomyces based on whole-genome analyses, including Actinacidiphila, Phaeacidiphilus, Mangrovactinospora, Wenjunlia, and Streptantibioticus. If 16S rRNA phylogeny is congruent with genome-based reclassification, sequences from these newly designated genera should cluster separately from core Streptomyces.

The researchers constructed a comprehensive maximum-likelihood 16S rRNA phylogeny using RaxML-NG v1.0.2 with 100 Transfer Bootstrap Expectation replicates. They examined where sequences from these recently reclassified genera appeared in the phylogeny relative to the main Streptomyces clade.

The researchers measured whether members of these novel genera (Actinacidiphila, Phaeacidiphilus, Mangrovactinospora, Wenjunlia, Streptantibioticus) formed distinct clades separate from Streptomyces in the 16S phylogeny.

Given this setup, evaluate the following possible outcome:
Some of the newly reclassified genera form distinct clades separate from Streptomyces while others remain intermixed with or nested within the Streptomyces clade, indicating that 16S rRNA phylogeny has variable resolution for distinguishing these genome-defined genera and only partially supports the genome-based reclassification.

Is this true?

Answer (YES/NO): NO